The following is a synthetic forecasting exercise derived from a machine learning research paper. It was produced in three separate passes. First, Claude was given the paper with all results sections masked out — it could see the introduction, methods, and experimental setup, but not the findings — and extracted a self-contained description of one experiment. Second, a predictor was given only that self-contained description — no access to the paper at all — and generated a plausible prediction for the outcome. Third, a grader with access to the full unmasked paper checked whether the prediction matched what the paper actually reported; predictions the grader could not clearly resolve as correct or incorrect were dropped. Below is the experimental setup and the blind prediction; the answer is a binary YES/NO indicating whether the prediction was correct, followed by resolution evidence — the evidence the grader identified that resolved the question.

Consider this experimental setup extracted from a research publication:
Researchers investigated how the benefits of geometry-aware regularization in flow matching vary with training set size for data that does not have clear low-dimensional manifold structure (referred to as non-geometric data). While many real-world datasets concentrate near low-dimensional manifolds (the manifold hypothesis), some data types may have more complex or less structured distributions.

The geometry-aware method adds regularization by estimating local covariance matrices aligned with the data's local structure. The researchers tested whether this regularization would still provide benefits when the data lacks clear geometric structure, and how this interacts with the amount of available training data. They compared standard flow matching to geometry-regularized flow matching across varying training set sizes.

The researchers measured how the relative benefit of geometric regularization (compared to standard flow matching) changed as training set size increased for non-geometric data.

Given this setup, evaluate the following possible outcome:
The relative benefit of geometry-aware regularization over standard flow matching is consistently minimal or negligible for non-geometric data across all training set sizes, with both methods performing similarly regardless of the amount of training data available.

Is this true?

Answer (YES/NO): NO